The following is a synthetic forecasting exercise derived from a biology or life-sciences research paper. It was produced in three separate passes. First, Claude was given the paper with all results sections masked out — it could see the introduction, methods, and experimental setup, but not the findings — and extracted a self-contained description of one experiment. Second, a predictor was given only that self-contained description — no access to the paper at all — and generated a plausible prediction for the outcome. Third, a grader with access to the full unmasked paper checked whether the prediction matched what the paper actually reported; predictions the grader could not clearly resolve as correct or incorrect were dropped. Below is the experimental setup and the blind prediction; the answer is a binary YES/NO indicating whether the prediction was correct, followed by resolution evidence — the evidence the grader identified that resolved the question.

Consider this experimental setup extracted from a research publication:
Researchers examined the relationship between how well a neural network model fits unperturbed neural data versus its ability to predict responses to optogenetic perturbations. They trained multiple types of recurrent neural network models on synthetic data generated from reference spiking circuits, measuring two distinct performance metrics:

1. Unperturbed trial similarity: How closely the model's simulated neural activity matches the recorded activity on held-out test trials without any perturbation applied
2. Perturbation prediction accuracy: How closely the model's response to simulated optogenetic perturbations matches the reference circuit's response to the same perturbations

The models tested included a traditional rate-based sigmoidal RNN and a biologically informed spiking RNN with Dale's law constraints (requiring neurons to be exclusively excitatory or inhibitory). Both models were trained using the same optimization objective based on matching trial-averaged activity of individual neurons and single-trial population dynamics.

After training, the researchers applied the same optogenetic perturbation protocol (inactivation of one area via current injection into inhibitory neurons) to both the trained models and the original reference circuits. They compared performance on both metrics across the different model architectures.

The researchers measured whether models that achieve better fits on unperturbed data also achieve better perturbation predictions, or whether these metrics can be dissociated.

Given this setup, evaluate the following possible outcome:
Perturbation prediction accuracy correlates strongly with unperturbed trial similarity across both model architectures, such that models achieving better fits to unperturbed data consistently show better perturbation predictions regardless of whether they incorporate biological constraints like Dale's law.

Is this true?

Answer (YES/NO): NO